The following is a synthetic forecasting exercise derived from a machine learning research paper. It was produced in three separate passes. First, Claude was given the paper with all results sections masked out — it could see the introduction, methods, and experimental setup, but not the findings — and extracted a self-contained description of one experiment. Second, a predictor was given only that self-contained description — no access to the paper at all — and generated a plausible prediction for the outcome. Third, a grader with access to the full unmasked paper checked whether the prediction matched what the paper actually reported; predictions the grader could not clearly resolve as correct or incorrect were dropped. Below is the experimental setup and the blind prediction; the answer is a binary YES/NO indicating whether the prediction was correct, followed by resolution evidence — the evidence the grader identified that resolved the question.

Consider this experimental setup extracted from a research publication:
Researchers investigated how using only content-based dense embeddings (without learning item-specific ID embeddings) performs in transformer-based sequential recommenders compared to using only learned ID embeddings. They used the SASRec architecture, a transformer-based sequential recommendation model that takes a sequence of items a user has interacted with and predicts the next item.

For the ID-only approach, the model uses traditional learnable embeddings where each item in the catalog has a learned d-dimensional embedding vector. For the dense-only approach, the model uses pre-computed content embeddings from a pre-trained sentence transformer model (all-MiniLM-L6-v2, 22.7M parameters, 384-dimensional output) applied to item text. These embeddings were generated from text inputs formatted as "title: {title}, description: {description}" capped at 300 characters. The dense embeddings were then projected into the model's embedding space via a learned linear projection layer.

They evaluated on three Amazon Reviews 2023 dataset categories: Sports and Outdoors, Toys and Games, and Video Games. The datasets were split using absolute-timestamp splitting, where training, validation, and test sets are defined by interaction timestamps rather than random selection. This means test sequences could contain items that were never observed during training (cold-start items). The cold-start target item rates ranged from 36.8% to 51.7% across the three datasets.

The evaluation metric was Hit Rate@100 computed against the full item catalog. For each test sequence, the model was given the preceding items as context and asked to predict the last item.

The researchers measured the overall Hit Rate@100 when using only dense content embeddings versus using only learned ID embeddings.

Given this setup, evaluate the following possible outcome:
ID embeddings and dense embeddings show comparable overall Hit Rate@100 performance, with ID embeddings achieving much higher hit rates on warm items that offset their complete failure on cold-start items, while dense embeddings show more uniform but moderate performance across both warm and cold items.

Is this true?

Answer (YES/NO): NO